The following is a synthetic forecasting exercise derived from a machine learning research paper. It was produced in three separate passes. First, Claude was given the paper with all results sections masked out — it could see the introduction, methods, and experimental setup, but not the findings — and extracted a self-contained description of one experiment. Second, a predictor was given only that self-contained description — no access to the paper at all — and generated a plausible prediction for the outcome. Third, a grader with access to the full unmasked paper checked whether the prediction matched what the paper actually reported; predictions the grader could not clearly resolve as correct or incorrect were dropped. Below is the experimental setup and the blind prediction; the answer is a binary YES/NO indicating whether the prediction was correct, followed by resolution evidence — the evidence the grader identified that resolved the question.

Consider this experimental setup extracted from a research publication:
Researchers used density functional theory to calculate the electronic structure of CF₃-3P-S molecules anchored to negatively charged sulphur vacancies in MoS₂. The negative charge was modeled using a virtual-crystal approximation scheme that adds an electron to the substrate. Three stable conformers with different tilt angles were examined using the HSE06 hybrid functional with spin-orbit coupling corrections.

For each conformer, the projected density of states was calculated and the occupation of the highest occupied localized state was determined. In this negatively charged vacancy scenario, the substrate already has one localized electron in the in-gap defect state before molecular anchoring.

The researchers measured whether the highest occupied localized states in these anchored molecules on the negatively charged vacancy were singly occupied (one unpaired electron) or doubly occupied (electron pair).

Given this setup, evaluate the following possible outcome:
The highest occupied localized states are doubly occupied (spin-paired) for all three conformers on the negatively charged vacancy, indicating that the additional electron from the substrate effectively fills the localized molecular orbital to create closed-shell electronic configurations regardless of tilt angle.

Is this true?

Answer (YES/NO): YES